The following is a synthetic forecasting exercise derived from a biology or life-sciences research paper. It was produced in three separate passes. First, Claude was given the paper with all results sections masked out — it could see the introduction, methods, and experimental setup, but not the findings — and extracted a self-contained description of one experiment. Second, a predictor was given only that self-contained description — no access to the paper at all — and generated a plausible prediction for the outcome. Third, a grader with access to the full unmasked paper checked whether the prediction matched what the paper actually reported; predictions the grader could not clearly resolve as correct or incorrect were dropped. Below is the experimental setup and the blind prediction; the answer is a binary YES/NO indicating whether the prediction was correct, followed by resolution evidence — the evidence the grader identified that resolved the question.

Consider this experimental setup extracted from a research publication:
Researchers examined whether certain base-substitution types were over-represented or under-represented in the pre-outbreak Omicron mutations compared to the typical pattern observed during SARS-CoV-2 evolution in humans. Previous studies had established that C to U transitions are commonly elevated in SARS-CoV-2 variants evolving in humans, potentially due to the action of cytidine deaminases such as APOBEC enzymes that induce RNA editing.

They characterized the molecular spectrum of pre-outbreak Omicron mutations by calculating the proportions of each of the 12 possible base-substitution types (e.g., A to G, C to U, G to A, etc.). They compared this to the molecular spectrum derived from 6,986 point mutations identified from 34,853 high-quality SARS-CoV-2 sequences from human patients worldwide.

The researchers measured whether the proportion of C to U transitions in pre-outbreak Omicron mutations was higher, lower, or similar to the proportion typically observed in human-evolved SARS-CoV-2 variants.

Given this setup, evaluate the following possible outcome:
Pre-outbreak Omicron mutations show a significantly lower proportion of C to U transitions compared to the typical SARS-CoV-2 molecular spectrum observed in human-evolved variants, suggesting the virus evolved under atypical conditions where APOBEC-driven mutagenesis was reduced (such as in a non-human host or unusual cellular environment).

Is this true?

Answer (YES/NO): NO